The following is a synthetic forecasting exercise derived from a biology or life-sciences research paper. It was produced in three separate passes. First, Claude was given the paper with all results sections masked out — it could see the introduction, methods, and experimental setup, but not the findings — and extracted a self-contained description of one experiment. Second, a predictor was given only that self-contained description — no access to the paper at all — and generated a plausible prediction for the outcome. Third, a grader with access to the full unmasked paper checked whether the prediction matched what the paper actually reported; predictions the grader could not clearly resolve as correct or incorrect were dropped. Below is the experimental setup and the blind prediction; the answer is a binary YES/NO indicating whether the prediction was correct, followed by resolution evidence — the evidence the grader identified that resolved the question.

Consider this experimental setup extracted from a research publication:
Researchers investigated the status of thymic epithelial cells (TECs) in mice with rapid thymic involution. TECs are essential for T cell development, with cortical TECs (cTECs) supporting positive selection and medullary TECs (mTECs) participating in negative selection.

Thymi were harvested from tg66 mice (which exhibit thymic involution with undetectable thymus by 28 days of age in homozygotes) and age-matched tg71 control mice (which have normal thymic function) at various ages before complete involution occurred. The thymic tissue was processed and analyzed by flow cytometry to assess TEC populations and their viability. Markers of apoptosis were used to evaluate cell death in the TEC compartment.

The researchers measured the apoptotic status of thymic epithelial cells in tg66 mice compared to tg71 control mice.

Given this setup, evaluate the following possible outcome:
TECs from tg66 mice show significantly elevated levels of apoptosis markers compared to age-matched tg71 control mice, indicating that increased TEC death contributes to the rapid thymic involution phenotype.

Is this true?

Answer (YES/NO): YES